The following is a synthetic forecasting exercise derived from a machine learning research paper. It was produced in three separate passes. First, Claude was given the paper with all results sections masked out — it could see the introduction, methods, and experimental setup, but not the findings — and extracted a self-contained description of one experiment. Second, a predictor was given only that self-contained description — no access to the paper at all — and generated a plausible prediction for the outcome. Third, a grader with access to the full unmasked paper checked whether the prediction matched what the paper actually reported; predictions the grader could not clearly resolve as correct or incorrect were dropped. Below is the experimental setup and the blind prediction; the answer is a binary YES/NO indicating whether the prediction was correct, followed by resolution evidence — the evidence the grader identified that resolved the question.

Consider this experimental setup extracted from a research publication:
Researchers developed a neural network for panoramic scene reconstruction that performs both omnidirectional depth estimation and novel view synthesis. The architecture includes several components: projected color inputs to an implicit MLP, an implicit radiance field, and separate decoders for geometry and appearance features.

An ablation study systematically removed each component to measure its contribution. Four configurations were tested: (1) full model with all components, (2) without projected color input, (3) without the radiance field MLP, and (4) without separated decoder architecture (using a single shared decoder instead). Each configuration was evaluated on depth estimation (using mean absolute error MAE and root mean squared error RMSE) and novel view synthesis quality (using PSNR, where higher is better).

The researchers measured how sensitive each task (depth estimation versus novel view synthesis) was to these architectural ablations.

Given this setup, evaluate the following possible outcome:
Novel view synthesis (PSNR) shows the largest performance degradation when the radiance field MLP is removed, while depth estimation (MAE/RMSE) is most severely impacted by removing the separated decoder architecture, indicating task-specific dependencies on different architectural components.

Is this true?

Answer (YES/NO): YES